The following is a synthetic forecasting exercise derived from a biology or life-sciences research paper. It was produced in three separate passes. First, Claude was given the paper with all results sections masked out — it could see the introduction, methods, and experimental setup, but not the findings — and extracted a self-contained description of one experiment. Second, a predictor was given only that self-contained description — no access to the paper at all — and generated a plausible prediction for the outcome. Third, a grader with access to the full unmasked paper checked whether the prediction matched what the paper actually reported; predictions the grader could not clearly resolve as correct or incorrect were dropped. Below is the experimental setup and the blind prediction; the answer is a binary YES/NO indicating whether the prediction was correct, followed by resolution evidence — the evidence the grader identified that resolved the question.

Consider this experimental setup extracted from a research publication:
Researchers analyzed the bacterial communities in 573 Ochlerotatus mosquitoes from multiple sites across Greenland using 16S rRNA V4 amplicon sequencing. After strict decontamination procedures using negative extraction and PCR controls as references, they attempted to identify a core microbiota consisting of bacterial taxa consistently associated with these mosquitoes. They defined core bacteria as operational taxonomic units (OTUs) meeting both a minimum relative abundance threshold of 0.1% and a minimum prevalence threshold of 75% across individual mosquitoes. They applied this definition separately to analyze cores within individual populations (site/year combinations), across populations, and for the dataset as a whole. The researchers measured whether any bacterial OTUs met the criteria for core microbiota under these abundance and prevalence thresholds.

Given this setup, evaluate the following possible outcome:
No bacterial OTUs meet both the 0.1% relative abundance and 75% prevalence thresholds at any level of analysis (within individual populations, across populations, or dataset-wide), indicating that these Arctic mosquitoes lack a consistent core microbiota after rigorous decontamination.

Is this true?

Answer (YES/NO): YES